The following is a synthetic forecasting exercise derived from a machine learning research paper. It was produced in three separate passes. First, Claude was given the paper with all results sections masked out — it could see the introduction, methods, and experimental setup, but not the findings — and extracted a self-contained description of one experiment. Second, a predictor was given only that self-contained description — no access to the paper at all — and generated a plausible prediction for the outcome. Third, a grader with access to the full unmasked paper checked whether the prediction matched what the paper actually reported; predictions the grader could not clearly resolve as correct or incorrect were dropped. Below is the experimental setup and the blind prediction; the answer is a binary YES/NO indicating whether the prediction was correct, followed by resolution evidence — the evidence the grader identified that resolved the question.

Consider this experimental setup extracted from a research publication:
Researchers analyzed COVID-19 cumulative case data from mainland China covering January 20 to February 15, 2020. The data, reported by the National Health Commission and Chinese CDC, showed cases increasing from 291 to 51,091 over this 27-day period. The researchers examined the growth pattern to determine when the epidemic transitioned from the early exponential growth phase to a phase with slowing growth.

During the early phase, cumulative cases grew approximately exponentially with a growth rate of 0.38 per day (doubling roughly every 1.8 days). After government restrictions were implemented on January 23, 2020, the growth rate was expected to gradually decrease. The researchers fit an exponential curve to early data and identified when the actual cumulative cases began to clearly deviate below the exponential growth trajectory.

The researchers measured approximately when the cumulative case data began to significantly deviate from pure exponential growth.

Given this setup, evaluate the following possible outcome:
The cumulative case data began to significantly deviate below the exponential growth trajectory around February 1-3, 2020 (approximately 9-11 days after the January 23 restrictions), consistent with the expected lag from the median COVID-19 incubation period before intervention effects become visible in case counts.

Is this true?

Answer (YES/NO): NO